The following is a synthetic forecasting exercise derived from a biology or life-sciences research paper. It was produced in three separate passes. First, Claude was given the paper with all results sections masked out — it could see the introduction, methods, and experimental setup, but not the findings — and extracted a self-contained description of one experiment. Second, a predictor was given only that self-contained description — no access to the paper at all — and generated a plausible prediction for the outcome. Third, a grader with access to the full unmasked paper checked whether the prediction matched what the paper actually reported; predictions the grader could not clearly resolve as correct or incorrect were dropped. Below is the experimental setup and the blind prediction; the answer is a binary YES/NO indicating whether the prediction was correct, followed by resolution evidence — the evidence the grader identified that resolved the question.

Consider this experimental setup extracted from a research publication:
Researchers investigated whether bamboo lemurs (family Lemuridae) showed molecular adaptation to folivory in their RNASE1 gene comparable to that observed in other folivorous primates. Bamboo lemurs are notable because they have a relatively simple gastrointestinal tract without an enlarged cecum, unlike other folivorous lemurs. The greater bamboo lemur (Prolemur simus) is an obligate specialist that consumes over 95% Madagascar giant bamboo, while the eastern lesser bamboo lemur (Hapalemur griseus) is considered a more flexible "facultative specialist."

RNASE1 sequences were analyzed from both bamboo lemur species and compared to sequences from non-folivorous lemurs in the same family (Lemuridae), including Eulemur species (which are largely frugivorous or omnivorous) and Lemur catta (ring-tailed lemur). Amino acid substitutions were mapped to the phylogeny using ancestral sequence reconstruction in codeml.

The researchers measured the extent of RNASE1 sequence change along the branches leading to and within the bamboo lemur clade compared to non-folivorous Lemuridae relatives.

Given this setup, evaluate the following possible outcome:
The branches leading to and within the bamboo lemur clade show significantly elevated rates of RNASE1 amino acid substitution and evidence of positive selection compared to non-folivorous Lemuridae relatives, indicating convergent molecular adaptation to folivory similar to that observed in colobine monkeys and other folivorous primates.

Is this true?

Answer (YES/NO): NO